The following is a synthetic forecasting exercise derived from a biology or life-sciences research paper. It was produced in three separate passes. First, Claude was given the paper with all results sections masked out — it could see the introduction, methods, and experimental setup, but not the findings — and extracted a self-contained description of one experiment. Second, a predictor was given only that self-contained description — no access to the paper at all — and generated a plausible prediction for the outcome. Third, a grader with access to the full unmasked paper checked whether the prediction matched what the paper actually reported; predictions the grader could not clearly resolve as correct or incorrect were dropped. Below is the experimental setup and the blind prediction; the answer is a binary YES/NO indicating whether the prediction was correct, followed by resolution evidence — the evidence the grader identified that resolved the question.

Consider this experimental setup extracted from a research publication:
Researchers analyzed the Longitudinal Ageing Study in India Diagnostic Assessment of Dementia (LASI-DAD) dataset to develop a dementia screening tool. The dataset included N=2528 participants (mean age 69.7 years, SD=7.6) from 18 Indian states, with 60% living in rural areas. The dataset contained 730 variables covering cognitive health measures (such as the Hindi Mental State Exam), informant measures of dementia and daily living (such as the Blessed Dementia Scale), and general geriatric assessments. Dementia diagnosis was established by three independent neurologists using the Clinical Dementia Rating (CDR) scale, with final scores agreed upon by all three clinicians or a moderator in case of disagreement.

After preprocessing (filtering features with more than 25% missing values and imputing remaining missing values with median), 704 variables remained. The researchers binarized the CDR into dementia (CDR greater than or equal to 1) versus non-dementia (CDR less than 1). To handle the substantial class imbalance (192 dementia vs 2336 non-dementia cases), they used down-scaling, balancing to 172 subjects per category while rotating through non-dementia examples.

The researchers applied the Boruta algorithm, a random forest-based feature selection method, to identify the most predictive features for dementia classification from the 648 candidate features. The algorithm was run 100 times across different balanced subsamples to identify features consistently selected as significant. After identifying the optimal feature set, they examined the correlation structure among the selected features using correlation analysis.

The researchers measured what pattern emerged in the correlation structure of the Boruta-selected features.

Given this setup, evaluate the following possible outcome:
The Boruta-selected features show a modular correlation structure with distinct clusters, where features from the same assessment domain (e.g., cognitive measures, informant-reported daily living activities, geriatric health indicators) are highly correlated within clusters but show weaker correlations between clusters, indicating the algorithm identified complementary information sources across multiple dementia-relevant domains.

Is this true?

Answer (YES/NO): NO